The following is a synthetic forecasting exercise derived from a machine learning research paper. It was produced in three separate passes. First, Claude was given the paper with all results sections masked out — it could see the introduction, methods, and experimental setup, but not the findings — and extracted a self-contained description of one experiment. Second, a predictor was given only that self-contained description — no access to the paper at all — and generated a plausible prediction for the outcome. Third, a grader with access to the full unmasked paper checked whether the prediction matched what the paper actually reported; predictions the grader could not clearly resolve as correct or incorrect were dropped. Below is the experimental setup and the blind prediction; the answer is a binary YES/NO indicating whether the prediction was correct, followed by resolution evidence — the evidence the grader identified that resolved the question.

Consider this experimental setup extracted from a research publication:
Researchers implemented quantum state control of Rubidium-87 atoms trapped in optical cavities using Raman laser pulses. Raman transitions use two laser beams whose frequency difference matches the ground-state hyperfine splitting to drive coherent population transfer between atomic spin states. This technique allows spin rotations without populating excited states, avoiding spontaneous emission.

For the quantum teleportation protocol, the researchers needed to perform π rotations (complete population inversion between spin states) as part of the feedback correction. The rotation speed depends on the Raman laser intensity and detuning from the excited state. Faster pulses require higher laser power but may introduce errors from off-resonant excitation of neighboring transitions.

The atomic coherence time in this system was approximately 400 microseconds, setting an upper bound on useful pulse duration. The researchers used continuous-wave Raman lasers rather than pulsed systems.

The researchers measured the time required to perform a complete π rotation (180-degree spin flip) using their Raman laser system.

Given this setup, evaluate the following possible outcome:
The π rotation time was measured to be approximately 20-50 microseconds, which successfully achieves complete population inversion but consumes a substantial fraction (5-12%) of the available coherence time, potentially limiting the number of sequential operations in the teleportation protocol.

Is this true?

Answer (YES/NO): NO